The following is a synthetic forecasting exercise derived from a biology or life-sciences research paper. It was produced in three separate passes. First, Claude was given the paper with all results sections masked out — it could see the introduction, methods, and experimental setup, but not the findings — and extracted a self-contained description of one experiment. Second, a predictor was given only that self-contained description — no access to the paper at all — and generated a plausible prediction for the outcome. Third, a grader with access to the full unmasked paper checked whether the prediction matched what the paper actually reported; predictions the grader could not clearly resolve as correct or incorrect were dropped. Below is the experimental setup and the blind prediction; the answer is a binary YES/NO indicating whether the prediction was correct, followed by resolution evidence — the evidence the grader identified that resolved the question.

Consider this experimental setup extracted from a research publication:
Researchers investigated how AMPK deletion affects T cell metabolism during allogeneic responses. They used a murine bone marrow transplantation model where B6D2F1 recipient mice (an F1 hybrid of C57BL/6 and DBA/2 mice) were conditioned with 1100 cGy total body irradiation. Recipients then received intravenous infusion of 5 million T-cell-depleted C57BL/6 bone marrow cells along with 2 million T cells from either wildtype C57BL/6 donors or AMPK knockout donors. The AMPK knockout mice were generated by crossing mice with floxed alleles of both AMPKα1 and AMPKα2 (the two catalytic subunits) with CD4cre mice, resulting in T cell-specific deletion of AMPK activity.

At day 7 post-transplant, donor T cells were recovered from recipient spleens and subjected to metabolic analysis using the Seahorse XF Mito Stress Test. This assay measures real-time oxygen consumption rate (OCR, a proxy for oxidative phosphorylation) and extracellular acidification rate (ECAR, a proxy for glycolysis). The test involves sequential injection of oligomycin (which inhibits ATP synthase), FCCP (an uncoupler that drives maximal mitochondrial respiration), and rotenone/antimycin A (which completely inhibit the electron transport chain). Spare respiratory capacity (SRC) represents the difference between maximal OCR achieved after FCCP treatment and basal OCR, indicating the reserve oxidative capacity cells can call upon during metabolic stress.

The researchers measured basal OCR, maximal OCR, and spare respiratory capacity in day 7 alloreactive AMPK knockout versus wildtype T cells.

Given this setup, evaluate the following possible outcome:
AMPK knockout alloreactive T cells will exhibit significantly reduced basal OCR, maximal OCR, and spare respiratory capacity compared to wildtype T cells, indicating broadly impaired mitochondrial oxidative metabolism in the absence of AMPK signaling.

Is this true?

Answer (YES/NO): NO